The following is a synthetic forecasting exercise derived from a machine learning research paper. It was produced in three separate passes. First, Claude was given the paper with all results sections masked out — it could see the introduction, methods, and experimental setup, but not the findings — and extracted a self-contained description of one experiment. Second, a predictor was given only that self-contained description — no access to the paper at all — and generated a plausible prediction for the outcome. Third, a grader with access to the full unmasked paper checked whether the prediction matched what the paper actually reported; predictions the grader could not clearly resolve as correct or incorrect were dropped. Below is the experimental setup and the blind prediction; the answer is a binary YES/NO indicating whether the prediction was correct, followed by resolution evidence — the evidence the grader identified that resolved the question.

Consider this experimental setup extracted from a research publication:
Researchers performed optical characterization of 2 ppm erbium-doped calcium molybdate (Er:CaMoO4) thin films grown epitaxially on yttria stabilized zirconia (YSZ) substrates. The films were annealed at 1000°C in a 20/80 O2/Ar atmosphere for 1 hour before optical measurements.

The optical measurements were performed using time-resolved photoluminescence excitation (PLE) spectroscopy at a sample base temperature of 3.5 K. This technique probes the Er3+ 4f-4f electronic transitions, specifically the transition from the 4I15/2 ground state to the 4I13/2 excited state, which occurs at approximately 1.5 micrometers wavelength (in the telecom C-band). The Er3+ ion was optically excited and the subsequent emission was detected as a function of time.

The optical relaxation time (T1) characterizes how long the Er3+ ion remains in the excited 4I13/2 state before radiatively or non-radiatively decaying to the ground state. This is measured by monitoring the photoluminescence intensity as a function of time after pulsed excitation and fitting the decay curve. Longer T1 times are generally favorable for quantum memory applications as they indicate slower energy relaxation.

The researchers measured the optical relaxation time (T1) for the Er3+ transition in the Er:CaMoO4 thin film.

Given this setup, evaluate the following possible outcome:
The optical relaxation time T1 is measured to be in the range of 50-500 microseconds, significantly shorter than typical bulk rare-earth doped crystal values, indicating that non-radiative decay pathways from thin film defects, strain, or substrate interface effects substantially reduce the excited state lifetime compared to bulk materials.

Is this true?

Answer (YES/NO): NO